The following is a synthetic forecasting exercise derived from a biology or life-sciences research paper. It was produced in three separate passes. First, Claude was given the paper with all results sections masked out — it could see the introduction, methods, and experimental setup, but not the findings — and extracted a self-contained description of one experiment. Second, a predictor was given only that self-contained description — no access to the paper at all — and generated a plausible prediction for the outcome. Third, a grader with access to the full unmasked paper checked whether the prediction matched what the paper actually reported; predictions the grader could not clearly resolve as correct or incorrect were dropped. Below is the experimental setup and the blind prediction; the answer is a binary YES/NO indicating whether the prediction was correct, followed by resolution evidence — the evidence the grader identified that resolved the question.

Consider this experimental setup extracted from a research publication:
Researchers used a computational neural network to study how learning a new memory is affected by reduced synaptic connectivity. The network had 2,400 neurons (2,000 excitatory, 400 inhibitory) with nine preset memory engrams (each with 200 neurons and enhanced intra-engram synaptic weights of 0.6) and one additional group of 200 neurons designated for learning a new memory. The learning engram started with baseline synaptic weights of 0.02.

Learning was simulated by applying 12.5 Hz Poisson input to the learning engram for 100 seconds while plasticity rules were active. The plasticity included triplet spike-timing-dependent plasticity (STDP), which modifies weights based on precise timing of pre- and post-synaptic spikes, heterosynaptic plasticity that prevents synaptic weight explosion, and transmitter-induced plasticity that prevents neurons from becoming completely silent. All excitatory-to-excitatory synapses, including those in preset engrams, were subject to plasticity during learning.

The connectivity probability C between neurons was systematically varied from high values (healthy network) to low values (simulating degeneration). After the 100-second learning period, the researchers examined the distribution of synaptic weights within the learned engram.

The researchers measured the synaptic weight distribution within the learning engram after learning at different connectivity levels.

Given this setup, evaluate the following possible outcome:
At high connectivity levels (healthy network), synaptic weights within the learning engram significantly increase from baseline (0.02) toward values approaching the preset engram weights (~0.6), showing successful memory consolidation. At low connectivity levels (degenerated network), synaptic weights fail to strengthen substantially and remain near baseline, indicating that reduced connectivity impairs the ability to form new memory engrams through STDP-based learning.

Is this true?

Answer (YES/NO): YES